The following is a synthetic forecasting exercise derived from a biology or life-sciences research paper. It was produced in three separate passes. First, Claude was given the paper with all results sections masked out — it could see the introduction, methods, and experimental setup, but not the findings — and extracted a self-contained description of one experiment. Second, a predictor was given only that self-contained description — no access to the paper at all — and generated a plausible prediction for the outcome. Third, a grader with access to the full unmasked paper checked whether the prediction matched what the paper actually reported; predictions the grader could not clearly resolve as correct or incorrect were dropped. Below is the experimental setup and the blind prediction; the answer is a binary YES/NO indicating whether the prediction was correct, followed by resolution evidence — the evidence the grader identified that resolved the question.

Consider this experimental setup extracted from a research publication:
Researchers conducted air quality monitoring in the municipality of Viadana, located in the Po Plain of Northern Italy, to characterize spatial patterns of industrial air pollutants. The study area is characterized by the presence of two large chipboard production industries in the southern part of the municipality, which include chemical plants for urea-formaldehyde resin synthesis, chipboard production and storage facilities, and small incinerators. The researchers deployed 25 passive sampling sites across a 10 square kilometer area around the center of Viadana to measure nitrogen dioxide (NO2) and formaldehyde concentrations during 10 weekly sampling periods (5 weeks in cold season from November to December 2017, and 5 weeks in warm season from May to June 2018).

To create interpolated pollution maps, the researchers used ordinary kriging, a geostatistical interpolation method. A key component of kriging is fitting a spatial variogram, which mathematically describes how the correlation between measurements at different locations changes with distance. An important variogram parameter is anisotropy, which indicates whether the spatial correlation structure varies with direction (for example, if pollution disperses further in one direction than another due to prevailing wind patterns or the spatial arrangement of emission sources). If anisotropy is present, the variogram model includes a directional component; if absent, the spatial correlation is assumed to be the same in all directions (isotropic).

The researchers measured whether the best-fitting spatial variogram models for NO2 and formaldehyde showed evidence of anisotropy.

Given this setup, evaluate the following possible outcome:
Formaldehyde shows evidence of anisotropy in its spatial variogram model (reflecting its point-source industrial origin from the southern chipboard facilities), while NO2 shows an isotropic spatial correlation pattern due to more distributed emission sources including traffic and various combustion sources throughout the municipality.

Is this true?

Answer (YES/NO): NO